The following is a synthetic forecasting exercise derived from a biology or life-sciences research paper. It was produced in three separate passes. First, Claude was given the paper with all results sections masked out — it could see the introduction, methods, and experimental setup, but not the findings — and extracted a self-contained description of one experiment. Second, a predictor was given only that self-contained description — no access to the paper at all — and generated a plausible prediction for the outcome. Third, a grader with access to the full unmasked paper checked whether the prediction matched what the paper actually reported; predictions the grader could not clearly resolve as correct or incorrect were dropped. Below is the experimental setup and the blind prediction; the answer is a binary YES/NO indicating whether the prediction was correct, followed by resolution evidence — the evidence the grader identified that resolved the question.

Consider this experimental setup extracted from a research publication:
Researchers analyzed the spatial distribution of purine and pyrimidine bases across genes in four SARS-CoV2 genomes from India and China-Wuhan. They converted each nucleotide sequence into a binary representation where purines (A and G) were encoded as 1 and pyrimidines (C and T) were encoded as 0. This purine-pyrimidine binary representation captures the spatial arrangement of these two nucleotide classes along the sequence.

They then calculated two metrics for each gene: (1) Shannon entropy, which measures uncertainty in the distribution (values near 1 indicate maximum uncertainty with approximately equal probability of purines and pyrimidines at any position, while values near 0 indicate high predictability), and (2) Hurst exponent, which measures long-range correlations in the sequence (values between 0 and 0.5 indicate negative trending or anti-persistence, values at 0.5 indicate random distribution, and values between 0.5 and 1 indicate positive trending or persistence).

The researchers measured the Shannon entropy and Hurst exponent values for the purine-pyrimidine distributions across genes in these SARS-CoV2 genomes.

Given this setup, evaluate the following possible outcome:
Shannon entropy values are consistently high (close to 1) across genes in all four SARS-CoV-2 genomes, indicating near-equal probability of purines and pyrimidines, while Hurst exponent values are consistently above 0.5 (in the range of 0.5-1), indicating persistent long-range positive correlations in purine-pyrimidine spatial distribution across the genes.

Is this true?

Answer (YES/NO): YES